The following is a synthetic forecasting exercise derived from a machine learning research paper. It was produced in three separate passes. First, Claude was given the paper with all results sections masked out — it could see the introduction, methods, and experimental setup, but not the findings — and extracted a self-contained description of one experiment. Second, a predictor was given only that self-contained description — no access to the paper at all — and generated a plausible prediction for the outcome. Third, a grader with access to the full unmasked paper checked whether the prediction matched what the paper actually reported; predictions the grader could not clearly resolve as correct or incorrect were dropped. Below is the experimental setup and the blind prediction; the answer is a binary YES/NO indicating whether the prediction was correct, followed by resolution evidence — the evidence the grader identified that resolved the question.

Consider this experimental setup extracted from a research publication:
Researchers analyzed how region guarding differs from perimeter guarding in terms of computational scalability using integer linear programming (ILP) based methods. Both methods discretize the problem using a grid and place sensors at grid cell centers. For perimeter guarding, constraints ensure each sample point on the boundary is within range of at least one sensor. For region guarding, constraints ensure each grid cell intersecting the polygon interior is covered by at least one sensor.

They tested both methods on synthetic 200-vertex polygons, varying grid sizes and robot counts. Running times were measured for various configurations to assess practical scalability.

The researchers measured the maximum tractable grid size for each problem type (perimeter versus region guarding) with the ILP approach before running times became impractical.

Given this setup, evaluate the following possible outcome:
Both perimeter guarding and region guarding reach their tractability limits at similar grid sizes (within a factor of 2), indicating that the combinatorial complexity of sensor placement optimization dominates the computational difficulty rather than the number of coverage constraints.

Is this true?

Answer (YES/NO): NO